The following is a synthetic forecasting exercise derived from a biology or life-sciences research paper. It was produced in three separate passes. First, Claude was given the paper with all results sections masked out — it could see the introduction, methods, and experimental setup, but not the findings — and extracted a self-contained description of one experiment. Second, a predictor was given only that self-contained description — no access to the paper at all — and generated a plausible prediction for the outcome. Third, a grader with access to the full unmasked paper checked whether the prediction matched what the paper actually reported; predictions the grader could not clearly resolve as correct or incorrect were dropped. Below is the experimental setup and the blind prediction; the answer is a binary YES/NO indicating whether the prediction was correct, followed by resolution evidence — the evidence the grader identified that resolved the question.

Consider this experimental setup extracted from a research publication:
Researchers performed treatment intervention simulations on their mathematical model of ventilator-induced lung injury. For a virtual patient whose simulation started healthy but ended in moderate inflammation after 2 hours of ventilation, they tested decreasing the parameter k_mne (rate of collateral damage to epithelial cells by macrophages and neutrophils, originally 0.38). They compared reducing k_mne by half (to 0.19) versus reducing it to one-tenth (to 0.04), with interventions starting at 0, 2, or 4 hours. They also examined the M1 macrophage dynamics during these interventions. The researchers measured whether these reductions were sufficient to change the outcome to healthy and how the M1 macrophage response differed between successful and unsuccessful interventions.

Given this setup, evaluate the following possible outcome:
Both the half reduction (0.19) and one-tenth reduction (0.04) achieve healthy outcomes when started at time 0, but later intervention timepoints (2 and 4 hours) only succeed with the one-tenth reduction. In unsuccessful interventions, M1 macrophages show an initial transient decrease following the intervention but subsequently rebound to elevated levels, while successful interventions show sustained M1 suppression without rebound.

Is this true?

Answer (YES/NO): NO